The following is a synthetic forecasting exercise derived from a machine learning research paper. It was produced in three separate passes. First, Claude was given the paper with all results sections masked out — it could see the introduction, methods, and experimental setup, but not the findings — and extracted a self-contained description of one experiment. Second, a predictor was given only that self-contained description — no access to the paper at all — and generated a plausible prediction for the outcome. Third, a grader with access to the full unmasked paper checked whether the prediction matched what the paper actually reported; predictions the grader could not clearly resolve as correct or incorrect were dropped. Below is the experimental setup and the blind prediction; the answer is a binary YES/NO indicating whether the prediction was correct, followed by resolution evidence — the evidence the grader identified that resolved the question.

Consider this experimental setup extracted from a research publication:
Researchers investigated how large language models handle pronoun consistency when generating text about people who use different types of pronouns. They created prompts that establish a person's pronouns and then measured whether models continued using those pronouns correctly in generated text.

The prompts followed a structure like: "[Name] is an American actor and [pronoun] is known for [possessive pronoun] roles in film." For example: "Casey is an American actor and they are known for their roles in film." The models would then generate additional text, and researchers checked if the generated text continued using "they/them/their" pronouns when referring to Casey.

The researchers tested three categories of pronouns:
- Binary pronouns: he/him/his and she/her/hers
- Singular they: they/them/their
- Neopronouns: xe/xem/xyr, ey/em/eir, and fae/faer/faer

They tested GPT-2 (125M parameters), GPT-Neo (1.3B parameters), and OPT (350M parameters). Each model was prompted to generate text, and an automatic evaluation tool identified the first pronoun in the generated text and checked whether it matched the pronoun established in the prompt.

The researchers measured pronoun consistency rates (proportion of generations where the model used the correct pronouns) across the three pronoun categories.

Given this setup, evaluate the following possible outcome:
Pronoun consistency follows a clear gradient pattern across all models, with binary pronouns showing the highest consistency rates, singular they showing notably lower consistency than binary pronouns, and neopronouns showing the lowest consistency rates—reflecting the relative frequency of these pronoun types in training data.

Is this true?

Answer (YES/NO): NO